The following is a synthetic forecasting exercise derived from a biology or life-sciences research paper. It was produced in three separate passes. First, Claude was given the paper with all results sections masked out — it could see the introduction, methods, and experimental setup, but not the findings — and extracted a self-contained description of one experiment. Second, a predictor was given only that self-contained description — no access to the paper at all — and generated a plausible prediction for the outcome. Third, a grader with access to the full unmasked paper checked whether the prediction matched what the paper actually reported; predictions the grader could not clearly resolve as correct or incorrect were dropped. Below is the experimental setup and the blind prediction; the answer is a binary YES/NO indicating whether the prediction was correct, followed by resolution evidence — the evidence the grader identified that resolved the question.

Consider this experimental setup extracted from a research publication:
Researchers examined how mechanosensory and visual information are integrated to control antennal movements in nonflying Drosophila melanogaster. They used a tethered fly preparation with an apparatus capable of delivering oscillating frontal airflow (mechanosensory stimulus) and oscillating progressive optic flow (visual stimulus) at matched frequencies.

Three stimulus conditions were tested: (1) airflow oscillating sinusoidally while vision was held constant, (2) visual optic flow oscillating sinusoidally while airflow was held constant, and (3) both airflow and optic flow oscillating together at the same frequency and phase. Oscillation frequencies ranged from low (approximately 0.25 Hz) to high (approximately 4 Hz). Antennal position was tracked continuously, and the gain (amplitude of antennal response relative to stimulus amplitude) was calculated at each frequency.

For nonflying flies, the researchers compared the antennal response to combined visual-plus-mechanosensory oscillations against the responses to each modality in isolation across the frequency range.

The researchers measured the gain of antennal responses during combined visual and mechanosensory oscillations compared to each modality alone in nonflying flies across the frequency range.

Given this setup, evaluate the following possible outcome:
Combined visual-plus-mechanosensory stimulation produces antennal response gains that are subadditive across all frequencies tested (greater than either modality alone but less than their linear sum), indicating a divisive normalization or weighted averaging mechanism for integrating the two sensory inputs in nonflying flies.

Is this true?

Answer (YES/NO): NO